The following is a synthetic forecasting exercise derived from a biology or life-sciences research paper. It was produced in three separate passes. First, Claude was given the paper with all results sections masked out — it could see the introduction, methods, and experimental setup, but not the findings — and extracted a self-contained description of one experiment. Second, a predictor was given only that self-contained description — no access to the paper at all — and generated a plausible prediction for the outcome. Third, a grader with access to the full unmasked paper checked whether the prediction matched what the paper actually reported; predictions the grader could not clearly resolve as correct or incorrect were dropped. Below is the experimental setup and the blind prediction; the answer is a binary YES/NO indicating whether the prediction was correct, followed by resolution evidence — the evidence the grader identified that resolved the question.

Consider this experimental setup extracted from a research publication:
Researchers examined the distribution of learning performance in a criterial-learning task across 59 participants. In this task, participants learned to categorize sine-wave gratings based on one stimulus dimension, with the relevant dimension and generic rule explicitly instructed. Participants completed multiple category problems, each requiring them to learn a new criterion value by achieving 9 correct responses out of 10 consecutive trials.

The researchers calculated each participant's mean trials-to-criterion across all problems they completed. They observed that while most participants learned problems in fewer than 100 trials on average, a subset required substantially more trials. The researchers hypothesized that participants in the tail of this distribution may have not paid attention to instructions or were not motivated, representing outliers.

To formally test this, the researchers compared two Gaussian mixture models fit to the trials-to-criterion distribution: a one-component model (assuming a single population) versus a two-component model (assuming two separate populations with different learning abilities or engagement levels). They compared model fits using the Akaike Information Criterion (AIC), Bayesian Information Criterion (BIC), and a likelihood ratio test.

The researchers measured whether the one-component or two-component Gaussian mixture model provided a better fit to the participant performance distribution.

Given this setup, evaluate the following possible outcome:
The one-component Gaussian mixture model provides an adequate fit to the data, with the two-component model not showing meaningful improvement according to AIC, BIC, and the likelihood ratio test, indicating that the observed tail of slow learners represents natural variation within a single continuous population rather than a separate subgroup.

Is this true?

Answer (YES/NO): NO